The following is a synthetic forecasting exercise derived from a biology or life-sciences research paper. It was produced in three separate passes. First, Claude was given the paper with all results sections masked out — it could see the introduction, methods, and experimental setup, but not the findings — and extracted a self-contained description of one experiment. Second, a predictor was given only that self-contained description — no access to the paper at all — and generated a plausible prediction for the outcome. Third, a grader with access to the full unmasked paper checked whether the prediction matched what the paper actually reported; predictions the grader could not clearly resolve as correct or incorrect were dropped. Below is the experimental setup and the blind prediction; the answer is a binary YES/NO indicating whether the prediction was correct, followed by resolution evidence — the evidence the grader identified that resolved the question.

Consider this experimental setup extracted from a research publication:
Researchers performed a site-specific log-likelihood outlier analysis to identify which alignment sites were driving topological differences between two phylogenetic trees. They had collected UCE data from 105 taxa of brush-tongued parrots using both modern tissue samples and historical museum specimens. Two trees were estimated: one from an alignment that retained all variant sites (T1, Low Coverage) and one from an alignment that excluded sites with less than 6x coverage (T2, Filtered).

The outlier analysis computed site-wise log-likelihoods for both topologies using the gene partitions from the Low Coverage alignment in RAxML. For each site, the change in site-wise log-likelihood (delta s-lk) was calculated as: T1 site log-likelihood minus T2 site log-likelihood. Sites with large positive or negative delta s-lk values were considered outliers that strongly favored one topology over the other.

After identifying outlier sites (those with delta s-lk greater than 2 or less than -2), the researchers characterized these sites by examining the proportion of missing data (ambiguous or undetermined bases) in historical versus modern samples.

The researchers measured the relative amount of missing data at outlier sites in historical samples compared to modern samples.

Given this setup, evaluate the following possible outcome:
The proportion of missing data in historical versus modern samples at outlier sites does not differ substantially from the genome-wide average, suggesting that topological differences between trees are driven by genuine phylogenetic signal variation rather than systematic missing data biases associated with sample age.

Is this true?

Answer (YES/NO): NO